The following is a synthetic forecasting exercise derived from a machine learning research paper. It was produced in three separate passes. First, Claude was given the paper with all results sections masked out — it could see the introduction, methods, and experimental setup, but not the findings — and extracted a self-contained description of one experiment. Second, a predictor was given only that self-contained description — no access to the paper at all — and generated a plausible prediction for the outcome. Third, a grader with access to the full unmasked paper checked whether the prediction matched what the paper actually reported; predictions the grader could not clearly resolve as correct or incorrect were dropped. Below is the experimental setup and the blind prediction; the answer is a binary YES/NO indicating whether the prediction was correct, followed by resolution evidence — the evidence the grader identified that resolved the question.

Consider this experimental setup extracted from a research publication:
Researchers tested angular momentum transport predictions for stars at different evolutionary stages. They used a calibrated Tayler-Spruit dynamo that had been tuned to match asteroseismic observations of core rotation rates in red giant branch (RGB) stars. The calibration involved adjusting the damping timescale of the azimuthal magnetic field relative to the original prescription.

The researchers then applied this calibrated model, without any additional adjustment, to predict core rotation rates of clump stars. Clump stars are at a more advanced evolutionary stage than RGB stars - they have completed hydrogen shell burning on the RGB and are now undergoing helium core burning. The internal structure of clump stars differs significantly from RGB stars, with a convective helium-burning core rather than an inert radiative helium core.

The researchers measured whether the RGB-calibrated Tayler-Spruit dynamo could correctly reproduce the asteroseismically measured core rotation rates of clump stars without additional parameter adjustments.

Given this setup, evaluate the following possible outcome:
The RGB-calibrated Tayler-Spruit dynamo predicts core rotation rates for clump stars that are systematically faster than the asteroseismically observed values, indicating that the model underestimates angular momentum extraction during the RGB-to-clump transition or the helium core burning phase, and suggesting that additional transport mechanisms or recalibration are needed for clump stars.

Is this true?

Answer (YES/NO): NO